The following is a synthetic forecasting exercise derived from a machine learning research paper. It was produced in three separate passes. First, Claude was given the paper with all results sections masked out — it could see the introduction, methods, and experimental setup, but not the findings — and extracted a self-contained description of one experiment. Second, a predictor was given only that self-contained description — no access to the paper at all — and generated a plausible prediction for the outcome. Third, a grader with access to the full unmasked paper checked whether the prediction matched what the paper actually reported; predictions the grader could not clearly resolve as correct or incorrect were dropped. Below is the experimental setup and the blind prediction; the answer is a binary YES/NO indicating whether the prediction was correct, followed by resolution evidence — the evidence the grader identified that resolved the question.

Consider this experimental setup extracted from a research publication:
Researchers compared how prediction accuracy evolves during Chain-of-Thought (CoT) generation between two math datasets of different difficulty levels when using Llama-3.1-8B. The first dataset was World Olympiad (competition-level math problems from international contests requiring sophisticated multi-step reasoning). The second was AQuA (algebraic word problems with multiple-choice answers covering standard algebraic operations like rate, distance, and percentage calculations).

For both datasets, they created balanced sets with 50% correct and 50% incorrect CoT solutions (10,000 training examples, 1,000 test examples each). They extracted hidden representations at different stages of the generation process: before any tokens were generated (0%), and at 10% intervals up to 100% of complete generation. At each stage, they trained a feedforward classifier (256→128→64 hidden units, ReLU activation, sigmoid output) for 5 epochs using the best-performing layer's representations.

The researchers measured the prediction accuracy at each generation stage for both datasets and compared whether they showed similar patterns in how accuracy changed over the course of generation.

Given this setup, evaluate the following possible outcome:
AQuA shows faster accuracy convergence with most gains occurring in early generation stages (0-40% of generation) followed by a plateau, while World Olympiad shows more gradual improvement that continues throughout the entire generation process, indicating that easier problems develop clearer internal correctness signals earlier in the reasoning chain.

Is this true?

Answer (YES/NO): NO